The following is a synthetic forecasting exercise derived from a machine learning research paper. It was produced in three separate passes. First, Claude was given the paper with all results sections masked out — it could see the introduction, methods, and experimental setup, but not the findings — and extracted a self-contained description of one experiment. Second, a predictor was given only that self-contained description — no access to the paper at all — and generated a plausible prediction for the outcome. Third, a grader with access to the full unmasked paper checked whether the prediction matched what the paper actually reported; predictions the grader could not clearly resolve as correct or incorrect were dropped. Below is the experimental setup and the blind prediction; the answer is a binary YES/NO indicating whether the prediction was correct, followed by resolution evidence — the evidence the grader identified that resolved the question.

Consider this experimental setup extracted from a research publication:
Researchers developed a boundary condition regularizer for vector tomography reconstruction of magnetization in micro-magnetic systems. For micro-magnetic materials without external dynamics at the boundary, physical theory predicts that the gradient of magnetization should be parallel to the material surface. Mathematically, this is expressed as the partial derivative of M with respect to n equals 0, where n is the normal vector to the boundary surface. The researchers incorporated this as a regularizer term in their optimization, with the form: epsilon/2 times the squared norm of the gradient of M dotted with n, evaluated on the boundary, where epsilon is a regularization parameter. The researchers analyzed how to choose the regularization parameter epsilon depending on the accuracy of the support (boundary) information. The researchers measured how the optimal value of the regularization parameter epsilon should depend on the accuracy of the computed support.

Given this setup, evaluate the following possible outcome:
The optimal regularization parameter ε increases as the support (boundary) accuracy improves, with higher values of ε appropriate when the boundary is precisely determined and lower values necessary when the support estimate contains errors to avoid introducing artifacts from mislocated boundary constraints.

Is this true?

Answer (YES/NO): YES